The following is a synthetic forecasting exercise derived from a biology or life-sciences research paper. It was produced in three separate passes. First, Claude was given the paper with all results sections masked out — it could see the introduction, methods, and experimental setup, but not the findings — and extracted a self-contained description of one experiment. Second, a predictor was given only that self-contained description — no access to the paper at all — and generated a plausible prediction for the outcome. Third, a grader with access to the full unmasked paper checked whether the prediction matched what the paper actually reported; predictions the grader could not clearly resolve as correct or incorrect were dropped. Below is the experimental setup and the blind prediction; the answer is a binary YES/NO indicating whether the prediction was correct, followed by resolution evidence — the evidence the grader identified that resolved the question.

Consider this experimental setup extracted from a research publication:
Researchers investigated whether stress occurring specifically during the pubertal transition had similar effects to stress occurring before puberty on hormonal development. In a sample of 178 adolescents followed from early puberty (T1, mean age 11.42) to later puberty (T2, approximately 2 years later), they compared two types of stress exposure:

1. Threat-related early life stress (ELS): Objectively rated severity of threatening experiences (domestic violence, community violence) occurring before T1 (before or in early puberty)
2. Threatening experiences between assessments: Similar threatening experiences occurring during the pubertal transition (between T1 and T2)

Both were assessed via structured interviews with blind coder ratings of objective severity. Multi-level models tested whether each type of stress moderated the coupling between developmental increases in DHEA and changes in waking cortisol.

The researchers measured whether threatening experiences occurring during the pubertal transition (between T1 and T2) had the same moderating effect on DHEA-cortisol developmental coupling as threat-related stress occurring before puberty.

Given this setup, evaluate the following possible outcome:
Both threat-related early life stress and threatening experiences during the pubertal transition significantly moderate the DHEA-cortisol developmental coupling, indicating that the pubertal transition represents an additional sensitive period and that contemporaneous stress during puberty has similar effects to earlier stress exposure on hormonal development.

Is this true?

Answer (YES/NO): NO